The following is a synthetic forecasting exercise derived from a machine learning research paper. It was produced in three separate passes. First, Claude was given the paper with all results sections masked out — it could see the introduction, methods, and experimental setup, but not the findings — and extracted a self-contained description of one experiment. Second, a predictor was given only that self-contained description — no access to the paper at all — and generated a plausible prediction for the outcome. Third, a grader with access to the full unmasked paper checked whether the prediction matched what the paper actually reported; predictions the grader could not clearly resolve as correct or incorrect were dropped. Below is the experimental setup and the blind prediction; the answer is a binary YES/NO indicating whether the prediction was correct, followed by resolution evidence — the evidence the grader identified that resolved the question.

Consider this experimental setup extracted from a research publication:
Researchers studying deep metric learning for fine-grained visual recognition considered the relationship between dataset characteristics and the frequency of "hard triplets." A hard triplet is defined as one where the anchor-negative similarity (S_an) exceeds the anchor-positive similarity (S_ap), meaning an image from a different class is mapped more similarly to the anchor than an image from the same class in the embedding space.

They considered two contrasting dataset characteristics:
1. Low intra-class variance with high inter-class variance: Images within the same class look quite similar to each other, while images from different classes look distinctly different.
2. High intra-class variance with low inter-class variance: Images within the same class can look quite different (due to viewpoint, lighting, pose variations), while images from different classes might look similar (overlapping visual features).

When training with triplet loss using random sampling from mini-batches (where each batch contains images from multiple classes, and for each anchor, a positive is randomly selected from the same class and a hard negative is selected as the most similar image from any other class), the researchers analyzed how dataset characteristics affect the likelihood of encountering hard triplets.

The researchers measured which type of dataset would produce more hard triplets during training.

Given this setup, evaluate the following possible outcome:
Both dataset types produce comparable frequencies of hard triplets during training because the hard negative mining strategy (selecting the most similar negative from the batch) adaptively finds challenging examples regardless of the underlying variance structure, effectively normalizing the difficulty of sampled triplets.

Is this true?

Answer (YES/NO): NO